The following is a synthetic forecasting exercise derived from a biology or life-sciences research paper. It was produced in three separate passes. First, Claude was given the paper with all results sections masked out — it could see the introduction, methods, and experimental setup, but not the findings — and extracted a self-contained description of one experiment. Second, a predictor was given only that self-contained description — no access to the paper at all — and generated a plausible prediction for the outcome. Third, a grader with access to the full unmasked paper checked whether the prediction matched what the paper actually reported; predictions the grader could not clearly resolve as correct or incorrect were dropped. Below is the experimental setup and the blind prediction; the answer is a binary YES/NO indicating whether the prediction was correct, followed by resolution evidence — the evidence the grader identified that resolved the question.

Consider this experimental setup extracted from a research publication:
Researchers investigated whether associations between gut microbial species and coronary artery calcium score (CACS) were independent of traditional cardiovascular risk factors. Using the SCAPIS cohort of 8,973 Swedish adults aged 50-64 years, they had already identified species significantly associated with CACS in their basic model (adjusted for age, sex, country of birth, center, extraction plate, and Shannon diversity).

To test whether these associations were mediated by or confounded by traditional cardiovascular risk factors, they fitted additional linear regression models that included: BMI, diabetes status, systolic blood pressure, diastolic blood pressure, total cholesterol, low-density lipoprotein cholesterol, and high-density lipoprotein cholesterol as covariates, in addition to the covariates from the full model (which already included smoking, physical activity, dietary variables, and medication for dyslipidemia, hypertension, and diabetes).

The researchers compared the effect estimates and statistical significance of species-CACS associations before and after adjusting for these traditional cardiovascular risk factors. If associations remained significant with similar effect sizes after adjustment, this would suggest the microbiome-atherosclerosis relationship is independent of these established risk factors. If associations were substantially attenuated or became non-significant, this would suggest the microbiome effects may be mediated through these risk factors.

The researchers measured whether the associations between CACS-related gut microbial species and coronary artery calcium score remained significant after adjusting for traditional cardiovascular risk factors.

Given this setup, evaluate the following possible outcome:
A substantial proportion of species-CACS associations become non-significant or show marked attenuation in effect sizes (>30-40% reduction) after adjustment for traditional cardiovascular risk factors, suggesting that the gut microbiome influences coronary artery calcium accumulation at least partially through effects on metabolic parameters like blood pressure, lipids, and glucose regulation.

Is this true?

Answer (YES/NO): NO